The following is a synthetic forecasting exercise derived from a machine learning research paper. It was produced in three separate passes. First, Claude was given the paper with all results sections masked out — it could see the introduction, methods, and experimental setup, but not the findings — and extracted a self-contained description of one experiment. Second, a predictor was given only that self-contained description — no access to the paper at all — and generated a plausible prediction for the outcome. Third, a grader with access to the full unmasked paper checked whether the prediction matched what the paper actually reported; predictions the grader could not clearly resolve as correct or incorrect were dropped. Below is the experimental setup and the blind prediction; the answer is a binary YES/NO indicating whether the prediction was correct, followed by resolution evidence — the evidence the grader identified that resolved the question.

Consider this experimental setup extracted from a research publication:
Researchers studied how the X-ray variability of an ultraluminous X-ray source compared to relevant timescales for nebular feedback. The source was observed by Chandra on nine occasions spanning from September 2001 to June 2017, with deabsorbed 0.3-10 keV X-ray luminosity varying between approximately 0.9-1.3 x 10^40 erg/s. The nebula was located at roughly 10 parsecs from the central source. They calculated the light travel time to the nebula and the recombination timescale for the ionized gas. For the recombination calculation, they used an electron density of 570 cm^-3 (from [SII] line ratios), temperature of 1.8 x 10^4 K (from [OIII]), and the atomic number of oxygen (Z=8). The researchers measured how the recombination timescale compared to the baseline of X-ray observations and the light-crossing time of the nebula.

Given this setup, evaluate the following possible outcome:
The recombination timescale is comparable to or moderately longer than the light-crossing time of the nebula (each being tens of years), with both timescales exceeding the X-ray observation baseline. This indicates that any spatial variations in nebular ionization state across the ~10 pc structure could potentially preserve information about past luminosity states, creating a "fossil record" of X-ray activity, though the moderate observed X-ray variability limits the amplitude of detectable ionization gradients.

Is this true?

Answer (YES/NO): NO